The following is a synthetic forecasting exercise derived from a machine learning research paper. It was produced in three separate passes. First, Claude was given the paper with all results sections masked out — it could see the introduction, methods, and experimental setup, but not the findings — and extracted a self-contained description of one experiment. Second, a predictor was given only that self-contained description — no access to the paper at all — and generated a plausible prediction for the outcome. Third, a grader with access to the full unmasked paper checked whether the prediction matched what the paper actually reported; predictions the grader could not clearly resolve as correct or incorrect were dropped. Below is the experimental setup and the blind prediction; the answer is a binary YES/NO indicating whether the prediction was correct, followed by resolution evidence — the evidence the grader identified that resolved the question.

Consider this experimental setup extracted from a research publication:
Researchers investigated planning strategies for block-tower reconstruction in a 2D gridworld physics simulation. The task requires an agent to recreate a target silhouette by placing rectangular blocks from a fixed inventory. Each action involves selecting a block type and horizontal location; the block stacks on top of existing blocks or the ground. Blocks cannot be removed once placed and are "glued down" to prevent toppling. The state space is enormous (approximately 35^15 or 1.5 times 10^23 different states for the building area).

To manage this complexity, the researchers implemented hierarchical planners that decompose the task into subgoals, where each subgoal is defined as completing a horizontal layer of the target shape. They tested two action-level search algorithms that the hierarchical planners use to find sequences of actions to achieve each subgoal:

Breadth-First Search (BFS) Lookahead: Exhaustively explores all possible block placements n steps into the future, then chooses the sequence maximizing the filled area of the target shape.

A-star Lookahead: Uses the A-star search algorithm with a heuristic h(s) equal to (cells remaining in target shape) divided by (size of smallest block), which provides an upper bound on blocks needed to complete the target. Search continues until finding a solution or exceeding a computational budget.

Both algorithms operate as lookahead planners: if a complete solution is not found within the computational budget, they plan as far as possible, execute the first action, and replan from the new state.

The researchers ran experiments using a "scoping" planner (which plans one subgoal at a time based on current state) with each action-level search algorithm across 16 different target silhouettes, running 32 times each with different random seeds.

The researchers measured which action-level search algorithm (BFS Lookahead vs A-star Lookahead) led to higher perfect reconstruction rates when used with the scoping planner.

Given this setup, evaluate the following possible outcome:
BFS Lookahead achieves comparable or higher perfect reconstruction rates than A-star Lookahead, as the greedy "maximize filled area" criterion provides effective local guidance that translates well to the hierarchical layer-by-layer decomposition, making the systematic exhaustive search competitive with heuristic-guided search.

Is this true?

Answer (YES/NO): YES